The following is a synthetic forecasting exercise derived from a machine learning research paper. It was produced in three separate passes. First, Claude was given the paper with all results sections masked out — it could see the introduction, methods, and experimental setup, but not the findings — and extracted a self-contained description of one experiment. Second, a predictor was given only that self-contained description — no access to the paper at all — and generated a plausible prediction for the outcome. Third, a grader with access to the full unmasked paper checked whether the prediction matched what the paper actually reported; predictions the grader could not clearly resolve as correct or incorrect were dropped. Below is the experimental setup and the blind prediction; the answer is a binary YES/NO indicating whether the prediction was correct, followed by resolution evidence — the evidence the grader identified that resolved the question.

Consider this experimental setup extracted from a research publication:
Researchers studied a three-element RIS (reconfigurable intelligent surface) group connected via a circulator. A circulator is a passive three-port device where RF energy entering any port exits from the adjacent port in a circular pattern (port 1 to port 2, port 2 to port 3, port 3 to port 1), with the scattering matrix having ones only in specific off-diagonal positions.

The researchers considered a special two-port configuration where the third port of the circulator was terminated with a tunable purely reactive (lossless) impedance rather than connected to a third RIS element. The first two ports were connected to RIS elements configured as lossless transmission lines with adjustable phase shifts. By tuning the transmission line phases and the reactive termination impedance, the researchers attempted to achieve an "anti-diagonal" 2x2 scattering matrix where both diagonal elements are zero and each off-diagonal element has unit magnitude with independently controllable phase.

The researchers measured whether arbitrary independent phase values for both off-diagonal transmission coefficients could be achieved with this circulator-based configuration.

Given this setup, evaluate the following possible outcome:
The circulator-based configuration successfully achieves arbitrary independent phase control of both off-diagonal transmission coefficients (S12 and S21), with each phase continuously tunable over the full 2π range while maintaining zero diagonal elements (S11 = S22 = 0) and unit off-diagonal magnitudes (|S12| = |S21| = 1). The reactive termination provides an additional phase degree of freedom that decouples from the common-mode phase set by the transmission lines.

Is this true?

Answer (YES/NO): YES